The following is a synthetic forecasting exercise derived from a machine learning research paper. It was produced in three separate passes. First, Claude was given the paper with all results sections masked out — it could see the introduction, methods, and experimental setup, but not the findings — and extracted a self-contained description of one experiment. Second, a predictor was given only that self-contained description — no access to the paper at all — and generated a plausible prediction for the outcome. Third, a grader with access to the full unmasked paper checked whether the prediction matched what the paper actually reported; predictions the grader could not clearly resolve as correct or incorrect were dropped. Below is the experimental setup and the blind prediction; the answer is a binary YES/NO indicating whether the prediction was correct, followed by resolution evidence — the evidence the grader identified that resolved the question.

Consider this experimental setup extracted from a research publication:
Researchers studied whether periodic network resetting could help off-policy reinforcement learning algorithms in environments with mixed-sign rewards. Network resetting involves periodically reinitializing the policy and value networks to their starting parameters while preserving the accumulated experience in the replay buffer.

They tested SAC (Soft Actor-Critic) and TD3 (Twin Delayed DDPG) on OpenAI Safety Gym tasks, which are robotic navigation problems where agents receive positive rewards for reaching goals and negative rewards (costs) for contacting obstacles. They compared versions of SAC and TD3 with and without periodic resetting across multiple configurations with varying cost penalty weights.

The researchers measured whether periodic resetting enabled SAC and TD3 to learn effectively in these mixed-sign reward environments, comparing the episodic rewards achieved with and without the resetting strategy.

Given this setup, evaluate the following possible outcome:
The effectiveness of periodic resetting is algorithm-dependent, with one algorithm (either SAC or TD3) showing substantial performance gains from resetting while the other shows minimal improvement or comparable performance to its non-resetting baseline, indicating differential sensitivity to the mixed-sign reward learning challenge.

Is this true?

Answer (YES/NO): NO